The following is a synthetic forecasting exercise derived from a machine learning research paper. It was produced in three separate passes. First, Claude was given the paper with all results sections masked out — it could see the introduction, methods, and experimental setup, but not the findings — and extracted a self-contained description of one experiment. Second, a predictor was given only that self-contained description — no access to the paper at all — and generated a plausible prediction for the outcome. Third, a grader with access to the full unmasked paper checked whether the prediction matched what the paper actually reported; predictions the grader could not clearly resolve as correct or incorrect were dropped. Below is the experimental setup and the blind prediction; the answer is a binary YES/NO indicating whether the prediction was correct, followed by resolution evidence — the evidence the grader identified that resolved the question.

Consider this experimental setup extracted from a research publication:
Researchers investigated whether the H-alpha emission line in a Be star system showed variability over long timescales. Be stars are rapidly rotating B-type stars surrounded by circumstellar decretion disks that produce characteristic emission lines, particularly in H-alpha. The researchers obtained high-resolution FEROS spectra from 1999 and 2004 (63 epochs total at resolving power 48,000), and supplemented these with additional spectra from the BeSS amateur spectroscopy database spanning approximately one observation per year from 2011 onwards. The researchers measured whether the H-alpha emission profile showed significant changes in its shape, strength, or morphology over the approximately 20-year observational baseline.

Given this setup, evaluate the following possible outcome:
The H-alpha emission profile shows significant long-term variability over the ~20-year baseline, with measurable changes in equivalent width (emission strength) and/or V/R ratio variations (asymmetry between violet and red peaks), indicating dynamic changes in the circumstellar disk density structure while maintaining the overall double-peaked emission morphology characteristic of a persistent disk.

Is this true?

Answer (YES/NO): YES